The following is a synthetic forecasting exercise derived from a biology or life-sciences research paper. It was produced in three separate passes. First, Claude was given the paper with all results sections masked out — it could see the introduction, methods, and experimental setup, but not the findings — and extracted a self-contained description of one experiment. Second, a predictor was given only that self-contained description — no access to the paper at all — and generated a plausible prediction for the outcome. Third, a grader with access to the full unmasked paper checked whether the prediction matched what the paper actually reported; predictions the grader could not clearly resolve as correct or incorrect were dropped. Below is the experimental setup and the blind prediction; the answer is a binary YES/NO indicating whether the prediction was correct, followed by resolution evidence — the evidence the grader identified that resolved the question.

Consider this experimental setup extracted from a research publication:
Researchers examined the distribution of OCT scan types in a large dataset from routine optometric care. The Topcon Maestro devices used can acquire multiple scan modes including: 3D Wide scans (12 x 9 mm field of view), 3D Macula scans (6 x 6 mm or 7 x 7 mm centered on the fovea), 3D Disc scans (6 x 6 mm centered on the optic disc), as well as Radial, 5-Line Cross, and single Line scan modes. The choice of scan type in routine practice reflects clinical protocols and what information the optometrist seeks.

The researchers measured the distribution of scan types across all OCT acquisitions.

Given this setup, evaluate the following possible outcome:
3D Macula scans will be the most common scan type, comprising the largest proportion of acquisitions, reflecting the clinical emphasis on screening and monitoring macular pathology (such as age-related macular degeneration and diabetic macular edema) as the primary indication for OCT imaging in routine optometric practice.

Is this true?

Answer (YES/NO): NO